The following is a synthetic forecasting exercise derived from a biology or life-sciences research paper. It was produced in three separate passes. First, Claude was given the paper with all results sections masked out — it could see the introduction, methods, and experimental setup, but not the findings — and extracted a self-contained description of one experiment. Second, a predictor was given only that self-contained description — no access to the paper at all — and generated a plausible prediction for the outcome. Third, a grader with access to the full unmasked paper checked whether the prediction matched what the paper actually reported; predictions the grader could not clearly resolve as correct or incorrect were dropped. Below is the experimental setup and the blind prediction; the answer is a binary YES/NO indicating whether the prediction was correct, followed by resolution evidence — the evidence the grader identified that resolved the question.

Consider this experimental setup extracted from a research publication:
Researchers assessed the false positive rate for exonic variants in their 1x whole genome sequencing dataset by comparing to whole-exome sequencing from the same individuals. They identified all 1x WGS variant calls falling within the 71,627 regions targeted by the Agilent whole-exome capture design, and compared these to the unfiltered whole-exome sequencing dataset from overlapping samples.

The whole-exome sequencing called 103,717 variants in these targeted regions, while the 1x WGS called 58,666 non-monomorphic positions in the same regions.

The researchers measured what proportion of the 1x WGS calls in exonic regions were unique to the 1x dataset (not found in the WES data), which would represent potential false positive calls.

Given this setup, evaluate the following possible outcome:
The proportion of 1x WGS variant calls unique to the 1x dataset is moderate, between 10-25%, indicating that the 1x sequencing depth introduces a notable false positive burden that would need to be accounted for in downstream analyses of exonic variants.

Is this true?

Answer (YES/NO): NO